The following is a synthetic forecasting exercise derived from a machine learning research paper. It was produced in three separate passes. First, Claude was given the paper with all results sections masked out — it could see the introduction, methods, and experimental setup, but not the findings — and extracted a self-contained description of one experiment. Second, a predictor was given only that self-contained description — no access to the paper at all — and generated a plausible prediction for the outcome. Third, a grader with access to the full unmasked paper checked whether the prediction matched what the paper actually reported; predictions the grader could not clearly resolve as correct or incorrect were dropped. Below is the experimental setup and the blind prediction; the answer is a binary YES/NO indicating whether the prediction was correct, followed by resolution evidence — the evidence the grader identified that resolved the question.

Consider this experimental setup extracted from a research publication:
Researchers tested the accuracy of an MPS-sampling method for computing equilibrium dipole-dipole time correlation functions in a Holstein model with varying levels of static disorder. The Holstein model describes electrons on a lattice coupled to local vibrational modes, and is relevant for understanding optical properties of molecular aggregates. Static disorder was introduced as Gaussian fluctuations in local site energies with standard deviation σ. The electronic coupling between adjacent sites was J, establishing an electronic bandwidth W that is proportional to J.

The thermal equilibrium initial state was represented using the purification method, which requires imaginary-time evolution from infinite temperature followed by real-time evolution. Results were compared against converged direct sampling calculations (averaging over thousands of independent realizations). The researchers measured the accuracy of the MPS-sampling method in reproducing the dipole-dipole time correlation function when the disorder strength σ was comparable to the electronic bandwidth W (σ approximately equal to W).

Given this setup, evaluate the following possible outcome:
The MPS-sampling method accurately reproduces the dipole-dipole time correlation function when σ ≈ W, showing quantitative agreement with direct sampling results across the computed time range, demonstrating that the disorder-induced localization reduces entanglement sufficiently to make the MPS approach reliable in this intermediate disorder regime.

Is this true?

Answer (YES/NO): NO